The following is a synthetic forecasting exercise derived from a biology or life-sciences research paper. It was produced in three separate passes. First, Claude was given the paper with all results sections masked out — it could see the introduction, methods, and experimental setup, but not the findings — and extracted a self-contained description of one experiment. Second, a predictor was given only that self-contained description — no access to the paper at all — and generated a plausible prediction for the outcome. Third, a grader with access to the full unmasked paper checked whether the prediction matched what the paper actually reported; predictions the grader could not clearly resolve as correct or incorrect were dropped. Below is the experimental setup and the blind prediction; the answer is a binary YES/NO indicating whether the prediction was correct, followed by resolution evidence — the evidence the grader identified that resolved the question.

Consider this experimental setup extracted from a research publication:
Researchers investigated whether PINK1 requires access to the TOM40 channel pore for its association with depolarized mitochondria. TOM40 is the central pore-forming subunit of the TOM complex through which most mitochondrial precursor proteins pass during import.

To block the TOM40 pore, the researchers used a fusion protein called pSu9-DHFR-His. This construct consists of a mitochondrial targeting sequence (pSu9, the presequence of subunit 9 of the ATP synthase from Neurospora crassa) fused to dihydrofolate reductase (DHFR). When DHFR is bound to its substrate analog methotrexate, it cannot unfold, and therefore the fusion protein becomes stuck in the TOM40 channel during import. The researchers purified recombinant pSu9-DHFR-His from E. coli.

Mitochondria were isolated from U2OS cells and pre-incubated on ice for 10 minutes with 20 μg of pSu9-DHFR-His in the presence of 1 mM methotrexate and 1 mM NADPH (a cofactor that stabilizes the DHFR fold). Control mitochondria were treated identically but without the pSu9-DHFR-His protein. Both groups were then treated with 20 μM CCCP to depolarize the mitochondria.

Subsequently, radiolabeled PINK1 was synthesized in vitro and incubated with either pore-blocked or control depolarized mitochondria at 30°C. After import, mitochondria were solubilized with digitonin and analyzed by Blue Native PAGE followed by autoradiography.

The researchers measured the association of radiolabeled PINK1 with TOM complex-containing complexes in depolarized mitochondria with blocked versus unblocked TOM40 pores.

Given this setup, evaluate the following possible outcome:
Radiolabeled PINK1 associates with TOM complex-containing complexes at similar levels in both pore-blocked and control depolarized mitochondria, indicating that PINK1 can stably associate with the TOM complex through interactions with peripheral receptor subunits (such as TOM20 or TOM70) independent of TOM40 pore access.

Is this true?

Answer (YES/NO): NO